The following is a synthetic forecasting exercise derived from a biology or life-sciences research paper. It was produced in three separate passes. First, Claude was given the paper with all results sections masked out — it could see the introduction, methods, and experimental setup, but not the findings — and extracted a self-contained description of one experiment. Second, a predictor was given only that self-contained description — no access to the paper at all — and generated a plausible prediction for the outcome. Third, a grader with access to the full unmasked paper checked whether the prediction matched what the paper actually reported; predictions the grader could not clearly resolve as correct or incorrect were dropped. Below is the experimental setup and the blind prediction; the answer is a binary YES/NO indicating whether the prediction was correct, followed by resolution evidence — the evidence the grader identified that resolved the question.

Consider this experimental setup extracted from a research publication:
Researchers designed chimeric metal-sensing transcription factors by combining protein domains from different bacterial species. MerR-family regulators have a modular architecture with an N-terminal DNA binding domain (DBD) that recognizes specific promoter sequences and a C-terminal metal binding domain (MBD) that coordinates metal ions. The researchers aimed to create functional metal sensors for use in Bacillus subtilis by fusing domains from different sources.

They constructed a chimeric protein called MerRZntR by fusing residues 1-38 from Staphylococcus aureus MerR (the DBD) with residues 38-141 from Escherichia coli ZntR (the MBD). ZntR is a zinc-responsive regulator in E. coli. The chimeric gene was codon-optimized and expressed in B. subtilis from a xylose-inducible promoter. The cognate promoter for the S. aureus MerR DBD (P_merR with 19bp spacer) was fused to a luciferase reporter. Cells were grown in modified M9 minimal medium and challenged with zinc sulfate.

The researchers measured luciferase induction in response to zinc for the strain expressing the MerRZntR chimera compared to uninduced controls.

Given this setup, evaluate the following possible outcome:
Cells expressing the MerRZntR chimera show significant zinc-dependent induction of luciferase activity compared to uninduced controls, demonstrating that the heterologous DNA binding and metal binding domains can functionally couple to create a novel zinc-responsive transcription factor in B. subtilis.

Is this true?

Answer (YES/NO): YES